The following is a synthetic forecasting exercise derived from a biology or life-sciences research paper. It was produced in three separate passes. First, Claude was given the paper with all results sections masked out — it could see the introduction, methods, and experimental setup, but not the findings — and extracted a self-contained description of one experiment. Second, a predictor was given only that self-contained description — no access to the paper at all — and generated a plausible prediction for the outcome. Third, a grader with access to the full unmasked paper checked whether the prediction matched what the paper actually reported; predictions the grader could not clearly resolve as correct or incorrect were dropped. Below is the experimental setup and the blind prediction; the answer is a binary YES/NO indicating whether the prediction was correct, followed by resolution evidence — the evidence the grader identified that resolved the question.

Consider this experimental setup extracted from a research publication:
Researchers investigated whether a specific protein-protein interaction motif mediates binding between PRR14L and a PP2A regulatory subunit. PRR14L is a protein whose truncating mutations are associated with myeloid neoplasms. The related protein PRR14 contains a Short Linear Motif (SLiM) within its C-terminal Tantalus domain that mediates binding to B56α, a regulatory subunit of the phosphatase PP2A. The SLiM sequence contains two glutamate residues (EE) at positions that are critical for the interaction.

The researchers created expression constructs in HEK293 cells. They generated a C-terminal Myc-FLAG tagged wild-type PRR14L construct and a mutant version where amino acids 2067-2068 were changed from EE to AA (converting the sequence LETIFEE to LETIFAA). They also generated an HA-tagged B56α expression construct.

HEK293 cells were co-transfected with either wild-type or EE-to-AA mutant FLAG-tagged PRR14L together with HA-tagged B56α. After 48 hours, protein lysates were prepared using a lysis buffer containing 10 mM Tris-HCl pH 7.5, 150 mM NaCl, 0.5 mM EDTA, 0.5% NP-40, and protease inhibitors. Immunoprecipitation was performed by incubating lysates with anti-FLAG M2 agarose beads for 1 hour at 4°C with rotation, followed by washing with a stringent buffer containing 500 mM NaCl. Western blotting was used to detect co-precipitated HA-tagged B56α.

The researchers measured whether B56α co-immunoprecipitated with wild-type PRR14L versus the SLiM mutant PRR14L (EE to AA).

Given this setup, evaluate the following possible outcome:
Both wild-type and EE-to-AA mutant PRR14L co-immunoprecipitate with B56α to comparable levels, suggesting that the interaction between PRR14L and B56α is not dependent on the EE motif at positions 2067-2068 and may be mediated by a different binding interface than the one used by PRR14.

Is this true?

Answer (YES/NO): NO